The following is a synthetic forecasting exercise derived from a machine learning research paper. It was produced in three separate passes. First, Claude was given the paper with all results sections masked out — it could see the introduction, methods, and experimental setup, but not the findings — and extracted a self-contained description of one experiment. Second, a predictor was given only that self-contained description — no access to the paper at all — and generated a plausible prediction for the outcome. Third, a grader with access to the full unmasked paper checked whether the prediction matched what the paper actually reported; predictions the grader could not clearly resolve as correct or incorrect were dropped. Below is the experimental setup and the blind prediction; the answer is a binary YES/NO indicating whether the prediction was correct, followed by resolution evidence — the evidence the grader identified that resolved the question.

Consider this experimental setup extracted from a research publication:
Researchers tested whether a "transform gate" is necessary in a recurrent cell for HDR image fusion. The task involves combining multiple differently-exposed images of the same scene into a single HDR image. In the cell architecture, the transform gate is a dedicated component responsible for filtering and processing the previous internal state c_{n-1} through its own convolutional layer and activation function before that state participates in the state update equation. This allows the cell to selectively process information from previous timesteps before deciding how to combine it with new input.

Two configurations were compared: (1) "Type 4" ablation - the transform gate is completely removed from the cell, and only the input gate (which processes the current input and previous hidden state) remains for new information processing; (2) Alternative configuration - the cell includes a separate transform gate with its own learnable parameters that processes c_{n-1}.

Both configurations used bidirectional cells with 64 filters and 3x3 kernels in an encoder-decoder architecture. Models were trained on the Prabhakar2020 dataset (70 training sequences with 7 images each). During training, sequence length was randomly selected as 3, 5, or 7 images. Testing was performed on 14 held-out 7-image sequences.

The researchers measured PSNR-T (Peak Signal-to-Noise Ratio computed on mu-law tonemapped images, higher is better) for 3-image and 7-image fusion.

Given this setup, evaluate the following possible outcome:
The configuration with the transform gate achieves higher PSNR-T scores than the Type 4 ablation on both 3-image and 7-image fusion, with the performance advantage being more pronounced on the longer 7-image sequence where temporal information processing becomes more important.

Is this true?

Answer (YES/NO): YES